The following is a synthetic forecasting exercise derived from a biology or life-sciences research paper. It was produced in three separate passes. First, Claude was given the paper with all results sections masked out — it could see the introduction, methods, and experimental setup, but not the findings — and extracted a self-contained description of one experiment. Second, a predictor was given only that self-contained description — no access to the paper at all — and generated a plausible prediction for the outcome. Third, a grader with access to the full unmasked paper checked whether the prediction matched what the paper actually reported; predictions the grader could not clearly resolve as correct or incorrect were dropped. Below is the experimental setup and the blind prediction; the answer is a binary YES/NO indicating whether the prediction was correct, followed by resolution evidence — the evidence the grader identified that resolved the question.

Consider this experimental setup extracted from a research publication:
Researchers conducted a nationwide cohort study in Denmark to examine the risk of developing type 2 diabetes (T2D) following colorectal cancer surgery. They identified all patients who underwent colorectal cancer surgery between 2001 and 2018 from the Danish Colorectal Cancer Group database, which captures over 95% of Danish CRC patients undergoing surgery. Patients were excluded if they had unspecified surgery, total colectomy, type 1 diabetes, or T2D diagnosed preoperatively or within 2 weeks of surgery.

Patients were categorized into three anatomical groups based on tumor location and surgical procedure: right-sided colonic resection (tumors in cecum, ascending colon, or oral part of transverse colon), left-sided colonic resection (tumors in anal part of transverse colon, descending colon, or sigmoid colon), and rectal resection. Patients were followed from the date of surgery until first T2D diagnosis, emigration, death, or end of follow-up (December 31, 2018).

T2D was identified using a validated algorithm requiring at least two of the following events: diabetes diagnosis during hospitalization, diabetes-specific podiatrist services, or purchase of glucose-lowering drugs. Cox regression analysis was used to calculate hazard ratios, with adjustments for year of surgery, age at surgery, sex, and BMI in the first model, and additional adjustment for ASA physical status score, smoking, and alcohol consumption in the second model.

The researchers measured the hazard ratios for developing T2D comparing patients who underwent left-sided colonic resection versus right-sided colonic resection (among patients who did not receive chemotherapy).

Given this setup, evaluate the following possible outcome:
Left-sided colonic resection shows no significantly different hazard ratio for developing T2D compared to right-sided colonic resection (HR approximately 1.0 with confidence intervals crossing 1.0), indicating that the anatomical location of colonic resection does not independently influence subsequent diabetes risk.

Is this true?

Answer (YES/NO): YES